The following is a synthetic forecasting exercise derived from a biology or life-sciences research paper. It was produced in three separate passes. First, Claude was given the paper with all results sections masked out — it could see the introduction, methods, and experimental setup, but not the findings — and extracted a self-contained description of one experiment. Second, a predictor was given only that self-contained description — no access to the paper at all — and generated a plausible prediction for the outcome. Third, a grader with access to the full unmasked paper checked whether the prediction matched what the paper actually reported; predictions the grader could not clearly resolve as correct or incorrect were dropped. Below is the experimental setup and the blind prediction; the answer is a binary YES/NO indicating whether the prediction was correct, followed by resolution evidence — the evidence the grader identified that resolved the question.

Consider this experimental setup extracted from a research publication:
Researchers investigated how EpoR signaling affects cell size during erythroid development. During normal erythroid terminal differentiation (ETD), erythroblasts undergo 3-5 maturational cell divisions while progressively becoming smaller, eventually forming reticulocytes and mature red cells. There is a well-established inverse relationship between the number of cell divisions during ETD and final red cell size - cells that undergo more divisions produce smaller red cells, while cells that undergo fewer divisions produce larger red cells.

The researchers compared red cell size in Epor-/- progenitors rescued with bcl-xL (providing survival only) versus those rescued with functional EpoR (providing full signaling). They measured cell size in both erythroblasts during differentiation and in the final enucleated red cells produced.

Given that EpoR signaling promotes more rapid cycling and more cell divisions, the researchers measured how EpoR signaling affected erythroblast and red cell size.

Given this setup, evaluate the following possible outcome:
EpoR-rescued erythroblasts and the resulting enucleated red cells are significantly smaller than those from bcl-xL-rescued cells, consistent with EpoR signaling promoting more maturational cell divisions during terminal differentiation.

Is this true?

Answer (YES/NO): NO